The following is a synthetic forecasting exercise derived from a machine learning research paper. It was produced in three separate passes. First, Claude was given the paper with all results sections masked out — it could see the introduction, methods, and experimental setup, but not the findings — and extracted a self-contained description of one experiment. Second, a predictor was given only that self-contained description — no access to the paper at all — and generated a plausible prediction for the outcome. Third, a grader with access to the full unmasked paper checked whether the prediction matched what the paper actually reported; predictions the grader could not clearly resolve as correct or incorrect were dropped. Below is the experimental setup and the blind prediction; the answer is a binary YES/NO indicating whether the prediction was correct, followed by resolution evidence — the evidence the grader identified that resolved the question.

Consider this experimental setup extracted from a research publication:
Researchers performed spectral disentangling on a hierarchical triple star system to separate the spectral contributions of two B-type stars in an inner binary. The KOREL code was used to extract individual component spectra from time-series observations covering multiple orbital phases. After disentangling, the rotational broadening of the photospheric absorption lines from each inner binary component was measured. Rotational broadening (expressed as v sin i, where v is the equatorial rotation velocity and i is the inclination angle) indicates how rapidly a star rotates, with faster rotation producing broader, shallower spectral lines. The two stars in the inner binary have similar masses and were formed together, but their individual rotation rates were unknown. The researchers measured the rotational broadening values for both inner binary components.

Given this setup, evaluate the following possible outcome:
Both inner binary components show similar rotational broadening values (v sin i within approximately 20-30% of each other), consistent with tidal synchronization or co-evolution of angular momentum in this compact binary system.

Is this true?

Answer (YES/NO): NO